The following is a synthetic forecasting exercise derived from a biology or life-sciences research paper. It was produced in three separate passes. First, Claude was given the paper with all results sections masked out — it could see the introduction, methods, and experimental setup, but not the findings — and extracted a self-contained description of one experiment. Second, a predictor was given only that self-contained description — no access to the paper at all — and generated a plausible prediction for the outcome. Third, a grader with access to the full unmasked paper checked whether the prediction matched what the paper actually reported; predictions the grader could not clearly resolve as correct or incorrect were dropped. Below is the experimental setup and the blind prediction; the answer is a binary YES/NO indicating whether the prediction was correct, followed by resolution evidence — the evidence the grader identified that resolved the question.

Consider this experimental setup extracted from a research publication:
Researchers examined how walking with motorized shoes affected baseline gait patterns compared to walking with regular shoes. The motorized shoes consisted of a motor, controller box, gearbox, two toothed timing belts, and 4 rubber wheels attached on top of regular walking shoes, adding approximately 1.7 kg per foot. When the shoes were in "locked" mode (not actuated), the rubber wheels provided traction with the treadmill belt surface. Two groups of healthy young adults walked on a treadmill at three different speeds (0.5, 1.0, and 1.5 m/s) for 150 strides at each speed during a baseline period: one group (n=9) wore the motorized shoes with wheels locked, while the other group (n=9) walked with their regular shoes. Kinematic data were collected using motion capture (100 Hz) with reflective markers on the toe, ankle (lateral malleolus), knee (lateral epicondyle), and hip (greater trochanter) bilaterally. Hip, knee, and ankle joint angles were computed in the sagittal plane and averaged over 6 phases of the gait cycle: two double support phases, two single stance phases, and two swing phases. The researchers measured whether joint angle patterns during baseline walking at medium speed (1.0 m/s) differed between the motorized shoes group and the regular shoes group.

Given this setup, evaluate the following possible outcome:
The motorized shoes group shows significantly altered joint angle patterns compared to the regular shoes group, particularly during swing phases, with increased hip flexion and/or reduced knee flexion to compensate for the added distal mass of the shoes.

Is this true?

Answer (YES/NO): NO